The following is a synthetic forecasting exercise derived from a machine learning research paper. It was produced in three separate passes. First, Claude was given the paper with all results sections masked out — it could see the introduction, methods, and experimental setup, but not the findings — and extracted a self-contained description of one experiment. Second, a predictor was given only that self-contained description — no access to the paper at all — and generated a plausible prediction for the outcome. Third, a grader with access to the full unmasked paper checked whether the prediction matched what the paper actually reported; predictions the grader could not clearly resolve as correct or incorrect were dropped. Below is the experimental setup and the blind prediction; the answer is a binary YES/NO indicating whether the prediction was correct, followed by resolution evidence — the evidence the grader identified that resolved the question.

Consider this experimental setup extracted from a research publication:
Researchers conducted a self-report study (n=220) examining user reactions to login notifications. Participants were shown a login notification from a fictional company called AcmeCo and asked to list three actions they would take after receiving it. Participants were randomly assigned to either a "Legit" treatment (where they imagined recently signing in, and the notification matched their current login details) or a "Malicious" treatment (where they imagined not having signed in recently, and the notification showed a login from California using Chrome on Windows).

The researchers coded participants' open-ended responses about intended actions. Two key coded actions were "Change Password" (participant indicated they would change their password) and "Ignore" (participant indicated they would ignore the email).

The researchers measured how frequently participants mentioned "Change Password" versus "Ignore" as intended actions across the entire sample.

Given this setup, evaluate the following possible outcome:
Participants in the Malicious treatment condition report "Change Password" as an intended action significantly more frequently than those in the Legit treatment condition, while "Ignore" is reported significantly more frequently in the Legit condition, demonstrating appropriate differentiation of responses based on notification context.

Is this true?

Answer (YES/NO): YES